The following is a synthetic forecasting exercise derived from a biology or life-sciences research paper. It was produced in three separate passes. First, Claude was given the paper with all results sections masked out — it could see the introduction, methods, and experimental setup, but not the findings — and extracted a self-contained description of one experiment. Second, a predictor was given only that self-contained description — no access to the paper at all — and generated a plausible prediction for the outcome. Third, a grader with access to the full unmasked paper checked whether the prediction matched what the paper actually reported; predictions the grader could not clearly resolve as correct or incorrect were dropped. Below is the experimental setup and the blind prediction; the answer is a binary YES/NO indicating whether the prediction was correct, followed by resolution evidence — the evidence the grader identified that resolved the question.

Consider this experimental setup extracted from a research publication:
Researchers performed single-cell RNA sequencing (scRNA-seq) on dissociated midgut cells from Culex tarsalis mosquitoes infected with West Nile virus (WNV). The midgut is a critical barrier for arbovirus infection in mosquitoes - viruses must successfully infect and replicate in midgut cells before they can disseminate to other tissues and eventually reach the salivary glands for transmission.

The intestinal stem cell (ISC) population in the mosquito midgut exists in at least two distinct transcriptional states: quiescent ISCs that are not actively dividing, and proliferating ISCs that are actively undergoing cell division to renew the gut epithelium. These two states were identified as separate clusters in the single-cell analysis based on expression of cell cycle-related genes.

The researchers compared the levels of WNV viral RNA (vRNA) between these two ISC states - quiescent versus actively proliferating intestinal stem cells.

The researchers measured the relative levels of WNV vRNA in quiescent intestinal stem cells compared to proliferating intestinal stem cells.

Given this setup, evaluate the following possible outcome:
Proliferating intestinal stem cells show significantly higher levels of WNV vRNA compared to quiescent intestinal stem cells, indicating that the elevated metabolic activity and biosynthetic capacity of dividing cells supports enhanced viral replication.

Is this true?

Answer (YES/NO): NO